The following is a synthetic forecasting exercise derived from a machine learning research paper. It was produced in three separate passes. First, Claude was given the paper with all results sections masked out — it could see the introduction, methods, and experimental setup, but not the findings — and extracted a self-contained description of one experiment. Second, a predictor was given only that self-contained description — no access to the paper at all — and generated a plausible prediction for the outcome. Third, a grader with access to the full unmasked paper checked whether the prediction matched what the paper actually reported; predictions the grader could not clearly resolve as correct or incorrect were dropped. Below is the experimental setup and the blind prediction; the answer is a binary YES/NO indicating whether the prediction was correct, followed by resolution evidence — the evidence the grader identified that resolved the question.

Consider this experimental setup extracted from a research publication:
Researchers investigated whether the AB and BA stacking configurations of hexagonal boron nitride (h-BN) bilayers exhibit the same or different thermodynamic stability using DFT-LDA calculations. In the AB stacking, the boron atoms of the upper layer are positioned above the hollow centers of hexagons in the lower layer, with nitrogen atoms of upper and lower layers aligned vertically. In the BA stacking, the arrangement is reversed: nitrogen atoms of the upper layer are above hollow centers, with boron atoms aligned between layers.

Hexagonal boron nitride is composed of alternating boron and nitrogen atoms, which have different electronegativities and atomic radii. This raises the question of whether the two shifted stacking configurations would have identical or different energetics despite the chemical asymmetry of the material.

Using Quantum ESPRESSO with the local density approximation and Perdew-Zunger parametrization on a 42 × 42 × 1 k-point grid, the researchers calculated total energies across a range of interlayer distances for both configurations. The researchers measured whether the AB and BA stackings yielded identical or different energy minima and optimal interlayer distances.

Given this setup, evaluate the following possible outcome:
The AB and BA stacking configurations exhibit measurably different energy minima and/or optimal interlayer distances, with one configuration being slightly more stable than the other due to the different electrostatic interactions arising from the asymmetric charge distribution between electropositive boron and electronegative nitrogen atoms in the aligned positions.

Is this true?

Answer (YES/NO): NO